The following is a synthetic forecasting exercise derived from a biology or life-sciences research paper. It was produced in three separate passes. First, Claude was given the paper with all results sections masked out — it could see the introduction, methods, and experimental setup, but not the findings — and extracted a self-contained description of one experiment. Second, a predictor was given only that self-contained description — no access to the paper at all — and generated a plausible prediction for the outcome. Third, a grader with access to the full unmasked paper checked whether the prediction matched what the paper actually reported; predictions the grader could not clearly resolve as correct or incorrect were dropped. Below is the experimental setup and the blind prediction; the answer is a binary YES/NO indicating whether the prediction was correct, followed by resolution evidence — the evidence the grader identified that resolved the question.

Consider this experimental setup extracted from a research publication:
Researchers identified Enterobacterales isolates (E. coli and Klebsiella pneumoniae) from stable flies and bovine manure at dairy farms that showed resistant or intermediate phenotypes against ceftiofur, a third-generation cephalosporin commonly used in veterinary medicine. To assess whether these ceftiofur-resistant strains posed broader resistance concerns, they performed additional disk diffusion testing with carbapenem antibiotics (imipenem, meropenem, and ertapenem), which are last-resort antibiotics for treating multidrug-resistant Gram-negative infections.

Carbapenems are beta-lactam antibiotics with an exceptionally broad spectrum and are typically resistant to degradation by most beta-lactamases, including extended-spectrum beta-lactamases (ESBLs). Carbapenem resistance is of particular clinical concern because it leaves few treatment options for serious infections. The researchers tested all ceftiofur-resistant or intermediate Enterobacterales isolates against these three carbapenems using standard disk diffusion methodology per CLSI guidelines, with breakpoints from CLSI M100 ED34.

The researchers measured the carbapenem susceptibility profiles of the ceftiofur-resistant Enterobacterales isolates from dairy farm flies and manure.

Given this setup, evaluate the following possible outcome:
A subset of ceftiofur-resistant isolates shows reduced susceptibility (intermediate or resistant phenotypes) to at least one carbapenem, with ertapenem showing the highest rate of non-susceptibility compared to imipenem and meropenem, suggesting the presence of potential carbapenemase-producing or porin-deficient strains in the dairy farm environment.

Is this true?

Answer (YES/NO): YES